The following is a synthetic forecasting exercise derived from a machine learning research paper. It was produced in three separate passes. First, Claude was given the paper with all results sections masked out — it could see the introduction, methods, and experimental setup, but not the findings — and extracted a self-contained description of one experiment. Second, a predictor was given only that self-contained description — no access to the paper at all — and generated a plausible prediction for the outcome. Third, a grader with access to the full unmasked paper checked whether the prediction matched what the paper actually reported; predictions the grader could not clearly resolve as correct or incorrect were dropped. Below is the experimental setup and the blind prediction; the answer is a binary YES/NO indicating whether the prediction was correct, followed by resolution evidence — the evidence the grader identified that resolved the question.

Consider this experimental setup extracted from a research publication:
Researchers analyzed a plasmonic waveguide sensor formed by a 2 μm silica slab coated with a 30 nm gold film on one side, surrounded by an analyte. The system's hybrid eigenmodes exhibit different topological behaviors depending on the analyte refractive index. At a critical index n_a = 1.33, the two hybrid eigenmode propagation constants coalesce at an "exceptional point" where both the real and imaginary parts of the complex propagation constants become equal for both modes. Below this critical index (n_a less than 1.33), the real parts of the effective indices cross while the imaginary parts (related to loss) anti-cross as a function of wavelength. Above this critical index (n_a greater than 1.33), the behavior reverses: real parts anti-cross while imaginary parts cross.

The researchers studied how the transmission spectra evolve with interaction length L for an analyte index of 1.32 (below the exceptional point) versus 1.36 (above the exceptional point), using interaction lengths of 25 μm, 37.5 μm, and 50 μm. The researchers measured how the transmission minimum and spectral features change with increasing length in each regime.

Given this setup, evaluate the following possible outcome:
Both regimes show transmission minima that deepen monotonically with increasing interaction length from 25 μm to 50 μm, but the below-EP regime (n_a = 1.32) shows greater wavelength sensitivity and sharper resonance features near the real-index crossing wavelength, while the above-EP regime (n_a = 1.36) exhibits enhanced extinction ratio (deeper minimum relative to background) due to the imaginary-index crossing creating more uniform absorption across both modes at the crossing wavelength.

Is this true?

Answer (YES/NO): NO